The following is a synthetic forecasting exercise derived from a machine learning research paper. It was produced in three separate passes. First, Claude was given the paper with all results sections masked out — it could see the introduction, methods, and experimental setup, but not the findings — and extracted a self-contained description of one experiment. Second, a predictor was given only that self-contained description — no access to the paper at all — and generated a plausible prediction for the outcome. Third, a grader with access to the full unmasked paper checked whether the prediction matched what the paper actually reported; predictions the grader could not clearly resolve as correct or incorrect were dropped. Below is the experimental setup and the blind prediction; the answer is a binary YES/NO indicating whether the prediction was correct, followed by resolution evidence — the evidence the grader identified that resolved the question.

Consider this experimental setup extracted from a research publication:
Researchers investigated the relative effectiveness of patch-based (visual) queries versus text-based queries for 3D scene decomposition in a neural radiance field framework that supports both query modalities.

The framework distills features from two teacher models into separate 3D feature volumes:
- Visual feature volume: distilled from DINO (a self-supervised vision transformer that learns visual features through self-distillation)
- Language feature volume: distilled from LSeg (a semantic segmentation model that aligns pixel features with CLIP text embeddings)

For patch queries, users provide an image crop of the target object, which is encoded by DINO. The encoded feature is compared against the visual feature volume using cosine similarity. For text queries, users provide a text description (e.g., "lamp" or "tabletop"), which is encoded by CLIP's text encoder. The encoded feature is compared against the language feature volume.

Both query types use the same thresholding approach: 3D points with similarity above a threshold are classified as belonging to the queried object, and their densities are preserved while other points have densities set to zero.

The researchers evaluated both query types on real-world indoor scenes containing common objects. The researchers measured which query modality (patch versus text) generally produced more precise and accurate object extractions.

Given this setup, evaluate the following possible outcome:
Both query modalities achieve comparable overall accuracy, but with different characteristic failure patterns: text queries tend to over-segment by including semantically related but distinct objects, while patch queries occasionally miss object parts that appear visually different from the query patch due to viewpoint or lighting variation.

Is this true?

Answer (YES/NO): NO